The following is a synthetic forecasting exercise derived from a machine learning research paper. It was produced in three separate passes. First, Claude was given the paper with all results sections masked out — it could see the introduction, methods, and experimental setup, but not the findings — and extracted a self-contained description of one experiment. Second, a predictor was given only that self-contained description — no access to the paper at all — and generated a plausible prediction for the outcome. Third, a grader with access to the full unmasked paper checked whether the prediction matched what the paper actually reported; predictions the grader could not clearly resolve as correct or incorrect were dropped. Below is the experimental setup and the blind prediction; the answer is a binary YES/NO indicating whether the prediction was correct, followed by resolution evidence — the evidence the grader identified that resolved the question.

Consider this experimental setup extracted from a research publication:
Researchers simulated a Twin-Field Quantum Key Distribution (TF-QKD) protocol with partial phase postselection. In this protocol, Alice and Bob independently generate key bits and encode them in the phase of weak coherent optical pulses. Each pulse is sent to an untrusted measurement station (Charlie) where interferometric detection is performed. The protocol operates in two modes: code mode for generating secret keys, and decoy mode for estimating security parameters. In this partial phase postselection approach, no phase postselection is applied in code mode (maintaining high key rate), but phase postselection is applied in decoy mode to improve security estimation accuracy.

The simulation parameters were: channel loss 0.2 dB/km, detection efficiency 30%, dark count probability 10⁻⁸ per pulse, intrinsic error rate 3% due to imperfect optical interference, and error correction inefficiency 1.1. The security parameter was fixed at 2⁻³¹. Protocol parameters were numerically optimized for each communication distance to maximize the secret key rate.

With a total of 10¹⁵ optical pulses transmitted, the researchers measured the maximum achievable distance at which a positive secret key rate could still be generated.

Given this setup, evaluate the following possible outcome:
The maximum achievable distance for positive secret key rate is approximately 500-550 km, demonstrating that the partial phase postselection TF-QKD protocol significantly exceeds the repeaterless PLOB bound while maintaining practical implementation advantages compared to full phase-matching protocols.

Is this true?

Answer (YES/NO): NO